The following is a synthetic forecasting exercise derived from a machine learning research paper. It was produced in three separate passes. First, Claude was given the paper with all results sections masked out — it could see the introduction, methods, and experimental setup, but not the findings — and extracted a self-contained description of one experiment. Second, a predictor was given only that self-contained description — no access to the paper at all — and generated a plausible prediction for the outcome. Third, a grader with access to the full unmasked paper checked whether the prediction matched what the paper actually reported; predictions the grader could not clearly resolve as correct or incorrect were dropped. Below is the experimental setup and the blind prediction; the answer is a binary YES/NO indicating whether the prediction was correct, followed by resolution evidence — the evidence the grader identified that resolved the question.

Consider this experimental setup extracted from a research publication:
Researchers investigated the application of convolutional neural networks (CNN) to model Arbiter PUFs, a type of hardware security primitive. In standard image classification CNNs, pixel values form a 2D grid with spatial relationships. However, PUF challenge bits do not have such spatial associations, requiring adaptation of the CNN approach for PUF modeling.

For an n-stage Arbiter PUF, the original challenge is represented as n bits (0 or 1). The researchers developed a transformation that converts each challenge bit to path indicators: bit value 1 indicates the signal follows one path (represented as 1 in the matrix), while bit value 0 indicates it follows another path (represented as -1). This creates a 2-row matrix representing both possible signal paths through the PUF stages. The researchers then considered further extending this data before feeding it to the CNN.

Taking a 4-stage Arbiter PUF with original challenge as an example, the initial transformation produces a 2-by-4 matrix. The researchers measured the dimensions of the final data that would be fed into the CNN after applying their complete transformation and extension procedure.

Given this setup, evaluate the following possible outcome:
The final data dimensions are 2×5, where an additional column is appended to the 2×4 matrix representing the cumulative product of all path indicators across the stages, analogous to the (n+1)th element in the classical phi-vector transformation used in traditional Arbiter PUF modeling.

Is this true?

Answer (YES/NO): NO